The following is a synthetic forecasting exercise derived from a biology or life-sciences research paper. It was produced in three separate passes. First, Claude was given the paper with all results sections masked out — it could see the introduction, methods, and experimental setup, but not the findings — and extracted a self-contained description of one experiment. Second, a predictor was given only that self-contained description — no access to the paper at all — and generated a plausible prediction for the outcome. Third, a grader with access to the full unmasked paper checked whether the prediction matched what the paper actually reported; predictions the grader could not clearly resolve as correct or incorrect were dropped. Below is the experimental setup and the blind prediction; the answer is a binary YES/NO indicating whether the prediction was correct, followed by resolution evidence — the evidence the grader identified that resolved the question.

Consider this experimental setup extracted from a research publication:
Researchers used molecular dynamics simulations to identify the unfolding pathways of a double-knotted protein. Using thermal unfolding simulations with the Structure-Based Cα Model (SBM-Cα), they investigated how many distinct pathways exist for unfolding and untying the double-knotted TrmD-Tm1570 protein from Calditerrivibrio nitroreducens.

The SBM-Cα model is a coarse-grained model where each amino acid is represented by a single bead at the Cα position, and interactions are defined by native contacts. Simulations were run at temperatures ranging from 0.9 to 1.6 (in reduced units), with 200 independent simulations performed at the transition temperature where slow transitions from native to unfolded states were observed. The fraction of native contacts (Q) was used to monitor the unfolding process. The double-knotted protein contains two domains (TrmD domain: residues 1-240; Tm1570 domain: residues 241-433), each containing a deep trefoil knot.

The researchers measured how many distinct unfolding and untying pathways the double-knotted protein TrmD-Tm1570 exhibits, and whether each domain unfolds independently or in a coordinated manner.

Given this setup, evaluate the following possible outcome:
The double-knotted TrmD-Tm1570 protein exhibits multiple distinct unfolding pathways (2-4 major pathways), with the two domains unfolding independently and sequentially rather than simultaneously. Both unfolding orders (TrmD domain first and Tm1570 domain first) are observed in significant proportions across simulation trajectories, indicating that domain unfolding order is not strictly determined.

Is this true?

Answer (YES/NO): YES